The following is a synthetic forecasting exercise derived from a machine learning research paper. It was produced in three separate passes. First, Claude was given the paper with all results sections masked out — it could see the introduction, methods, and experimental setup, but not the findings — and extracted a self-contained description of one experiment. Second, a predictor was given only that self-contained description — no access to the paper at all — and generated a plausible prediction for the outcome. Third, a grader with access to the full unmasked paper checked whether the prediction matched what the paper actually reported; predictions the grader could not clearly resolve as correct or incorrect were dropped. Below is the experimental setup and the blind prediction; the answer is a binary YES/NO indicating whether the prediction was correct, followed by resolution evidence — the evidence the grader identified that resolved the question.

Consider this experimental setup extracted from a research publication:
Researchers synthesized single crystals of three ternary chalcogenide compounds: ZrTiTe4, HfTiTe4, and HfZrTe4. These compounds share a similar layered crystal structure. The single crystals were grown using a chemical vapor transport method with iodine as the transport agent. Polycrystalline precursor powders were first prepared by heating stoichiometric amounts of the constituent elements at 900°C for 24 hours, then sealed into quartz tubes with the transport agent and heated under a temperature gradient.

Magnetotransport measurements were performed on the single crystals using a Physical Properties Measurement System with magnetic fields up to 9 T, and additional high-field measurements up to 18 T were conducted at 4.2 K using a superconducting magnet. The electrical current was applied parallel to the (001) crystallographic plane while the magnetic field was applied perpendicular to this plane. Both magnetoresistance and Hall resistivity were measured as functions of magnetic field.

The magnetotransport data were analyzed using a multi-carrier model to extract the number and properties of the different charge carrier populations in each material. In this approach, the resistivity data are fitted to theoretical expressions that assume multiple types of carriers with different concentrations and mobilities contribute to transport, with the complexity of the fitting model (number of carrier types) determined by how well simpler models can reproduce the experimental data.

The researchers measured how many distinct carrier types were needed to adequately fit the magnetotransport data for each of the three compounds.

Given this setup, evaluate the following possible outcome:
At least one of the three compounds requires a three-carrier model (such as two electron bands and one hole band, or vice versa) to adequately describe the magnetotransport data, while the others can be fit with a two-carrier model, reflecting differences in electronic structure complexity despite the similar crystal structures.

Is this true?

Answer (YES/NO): YES